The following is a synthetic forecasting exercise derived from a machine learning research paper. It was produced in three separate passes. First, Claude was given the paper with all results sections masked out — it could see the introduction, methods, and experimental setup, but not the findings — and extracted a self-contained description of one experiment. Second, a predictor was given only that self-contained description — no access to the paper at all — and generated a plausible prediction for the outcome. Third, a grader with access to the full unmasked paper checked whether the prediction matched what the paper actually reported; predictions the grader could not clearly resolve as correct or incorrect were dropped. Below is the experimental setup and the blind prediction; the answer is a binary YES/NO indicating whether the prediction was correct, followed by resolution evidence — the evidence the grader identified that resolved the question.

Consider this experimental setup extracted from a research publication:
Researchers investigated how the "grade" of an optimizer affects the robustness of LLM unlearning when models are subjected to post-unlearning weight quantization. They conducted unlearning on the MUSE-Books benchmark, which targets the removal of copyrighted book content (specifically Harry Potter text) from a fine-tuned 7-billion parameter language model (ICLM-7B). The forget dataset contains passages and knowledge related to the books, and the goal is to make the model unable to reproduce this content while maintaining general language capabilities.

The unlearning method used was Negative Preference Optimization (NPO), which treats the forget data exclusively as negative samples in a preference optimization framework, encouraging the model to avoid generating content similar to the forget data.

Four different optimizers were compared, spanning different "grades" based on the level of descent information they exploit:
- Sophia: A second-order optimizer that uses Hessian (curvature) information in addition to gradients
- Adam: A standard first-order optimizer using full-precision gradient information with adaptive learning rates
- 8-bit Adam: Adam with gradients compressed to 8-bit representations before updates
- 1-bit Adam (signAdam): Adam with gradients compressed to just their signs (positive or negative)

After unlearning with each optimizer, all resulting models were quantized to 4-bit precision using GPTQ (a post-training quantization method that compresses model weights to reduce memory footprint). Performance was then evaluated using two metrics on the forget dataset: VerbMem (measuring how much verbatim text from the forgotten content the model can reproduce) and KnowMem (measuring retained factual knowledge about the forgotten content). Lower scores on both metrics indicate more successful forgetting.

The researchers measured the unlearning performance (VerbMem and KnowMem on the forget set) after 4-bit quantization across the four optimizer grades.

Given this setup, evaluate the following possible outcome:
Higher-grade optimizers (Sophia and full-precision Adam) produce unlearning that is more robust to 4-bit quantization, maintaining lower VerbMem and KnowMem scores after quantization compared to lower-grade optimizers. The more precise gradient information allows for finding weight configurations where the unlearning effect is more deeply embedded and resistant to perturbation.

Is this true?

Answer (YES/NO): NO